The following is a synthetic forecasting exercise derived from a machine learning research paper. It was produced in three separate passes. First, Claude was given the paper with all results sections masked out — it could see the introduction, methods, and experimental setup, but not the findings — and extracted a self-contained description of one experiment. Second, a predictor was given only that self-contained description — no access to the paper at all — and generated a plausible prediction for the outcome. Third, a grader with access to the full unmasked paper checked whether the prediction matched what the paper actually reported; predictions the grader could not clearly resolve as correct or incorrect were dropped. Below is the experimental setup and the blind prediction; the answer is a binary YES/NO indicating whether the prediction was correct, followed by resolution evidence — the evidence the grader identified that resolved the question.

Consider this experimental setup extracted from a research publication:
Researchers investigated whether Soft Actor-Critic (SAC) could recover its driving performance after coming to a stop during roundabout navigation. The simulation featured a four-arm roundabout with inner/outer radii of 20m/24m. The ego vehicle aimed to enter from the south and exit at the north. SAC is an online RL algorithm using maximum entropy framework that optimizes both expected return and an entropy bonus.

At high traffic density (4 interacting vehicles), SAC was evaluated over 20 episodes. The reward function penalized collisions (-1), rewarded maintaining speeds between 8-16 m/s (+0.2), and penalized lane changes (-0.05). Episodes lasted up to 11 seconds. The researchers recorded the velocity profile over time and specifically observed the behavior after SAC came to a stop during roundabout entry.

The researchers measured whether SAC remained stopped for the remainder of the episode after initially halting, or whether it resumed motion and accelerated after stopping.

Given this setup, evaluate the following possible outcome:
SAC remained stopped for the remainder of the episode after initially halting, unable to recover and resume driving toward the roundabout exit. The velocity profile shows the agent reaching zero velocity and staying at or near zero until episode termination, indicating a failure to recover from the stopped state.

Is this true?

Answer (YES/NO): NO